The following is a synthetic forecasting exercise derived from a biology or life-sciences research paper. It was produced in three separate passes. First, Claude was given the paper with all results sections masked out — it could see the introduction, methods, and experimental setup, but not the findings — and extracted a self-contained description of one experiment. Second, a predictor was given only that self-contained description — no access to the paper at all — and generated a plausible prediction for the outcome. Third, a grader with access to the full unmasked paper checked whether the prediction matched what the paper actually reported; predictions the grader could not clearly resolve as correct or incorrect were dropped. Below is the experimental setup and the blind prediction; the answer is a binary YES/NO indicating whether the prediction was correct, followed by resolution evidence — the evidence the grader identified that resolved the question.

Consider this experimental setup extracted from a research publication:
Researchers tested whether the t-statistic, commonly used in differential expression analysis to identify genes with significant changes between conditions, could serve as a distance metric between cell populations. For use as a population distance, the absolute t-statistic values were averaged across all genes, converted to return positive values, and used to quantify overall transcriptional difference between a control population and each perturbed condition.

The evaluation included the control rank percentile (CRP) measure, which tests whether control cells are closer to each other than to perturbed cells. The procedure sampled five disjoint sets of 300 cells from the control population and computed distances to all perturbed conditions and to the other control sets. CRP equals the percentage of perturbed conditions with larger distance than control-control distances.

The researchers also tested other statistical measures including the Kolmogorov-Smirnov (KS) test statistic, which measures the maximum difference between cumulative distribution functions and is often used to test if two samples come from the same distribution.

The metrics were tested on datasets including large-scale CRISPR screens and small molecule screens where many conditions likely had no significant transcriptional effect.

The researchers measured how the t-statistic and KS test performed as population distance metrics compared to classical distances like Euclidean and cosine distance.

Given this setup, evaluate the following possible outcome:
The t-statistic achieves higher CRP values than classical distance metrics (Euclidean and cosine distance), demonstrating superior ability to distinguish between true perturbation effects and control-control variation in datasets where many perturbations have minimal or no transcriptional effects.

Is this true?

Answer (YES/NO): NO